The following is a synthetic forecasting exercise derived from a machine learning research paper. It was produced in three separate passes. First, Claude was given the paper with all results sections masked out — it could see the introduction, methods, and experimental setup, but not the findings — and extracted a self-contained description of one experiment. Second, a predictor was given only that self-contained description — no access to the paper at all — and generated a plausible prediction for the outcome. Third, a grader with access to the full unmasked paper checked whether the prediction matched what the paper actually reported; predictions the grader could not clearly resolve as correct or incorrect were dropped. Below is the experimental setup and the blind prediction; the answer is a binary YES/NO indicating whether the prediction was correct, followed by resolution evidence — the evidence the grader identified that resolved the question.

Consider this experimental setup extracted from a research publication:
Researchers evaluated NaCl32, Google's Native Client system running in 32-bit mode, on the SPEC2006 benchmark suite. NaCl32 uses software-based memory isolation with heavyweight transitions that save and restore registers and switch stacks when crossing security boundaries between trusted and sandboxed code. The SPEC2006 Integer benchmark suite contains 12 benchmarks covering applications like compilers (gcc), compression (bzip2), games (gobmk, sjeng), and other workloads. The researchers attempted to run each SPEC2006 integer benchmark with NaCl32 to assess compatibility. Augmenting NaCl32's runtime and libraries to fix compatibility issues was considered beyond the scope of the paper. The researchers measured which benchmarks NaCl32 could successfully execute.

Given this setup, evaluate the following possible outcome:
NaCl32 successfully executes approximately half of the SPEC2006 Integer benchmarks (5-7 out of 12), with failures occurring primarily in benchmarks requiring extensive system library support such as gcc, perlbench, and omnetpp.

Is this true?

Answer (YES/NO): NO